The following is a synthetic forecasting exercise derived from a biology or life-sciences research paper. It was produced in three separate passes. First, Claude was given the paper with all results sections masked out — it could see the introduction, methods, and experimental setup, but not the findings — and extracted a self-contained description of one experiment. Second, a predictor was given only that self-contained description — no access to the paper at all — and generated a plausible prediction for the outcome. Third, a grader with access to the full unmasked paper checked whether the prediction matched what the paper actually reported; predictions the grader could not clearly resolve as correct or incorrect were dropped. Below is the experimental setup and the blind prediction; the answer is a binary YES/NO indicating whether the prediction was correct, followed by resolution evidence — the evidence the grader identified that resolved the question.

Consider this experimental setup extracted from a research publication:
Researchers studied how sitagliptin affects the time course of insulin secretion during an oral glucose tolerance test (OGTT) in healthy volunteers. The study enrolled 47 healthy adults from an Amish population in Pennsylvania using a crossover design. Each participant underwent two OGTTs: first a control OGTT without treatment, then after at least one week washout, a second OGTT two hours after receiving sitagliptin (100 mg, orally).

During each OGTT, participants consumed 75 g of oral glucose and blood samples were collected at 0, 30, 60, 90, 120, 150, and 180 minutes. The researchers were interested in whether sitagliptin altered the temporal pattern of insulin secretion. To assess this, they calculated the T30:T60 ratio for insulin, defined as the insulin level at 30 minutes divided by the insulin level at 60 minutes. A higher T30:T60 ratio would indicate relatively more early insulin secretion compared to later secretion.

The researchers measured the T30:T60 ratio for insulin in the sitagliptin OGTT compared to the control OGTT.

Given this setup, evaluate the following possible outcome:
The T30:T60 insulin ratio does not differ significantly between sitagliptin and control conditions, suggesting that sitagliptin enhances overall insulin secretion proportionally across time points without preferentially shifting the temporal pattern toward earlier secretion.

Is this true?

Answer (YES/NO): NO